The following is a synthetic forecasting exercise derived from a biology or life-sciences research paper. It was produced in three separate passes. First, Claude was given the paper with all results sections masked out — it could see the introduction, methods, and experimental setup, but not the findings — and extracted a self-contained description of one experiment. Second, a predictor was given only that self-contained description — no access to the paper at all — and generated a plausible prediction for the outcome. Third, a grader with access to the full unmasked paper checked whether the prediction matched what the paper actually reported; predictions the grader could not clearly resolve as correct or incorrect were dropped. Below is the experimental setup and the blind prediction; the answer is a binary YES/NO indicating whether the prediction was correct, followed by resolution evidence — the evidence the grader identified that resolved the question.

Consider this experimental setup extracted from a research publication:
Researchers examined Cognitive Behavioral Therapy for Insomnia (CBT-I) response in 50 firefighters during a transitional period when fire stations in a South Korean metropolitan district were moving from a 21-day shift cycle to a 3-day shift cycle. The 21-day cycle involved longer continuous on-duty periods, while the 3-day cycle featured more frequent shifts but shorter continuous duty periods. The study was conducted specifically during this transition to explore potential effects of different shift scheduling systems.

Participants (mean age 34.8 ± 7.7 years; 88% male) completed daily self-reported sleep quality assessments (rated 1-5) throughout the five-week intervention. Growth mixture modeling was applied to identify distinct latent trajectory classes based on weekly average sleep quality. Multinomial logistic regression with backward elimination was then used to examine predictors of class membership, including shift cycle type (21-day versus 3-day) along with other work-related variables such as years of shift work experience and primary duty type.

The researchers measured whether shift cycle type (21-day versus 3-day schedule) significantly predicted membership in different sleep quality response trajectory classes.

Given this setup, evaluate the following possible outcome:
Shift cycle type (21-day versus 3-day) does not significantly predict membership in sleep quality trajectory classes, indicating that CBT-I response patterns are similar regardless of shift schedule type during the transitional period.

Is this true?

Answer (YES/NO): NO